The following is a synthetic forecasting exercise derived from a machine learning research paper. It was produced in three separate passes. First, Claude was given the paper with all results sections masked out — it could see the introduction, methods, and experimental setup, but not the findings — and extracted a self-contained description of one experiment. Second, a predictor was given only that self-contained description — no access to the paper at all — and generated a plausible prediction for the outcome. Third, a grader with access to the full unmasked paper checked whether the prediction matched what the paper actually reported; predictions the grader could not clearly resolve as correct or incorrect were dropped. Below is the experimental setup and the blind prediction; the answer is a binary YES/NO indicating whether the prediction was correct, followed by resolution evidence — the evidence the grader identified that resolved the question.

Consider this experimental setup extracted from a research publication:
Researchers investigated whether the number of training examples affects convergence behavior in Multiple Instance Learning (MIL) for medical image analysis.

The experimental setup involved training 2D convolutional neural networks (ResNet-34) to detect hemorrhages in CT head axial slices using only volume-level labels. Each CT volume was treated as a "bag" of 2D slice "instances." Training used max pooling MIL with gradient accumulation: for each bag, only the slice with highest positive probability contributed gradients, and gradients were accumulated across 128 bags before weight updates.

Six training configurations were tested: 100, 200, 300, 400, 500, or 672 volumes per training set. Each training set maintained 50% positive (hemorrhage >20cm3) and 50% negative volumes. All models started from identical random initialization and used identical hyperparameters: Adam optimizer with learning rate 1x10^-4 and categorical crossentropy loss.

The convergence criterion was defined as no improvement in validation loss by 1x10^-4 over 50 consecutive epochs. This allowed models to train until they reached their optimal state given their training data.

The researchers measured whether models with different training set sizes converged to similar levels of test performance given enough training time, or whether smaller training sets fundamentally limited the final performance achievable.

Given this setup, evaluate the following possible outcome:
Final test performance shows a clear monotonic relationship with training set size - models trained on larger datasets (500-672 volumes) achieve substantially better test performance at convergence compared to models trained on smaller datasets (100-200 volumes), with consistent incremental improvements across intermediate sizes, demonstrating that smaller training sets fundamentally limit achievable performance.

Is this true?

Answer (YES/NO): NO